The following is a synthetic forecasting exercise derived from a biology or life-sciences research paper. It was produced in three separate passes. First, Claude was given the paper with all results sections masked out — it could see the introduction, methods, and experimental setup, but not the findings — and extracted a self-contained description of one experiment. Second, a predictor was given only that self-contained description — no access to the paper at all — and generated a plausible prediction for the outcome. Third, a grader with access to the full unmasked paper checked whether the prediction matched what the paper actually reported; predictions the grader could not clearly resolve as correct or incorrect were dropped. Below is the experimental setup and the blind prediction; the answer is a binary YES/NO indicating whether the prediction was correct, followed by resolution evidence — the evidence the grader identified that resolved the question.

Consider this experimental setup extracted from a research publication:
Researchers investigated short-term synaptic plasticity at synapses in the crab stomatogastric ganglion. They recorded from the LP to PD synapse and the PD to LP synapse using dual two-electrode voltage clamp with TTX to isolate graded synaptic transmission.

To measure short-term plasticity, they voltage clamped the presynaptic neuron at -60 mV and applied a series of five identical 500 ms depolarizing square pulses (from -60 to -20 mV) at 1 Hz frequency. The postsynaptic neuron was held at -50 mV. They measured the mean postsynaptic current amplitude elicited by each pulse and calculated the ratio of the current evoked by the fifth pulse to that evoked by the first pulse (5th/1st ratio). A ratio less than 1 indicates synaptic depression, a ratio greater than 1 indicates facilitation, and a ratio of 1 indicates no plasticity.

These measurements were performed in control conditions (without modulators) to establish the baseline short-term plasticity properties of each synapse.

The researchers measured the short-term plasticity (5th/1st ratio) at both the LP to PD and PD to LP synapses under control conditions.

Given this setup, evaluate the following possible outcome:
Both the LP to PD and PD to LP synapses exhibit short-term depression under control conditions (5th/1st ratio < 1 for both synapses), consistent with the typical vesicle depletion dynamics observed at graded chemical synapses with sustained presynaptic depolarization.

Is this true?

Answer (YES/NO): YES